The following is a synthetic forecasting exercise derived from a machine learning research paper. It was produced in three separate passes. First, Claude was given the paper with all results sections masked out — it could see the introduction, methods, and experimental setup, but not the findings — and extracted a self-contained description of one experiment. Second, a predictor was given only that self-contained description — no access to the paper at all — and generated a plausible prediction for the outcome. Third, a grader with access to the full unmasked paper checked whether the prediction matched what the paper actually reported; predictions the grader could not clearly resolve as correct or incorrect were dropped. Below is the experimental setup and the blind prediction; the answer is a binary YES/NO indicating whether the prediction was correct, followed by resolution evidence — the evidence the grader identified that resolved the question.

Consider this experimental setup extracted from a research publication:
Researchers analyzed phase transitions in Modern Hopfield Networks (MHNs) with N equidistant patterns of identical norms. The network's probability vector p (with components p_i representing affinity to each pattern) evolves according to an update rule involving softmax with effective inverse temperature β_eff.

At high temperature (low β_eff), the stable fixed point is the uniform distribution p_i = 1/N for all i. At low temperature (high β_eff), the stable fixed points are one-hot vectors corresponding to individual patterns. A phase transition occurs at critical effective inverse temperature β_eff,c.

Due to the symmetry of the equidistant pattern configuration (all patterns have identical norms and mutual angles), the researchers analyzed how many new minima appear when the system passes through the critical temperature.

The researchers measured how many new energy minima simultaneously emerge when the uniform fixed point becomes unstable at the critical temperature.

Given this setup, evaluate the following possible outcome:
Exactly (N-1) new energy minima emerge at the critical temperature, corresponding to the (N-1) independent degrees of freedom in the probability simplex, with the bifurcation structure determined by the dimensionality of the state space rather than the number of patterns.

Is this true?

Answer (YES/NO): NO